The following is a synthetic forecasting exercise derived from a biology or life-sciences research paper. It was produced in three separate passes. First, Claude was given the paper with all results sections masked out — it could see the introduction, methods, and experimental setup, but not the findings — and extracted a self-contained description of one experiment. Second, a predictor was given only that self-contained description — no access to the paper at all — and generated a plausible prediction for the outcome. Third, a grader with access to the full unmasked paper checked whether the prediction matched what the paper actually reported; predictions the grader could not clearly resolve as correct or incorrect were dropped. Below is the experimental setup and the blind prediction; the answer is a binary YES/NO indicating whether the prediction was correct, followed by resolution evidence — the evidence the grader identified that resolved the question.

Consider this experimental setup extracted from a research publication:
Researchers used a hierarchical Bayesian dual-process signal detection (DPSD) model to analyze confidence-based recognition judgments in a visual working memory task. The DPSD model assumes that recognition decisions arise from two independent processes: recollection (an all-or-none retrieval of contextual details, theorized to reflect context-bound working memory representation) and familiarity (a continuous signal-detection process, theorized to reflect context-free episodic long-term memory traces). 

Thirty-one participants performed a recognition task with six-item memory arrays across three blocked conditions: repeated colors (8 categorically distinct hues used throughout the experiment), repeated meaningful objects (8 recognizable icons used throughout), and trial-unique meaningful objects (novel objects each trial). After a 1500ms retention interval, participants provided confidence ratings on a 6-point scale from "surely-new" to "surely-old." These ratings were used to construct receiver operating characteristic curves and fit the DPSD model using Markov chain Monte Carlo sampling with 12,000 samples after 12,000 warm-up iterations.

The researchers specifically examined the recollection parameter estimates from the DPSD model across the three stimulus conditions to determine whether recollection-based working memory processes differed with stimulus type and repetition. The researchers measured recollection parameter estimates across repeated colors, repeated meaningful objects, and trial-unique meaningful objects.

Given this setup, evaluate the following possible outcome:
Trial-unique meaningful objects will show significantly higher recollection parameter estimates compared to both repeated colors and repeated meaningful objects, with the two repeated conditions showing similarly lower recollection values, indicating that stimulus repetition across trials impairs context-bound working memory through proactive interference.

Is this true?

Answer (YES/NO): NO